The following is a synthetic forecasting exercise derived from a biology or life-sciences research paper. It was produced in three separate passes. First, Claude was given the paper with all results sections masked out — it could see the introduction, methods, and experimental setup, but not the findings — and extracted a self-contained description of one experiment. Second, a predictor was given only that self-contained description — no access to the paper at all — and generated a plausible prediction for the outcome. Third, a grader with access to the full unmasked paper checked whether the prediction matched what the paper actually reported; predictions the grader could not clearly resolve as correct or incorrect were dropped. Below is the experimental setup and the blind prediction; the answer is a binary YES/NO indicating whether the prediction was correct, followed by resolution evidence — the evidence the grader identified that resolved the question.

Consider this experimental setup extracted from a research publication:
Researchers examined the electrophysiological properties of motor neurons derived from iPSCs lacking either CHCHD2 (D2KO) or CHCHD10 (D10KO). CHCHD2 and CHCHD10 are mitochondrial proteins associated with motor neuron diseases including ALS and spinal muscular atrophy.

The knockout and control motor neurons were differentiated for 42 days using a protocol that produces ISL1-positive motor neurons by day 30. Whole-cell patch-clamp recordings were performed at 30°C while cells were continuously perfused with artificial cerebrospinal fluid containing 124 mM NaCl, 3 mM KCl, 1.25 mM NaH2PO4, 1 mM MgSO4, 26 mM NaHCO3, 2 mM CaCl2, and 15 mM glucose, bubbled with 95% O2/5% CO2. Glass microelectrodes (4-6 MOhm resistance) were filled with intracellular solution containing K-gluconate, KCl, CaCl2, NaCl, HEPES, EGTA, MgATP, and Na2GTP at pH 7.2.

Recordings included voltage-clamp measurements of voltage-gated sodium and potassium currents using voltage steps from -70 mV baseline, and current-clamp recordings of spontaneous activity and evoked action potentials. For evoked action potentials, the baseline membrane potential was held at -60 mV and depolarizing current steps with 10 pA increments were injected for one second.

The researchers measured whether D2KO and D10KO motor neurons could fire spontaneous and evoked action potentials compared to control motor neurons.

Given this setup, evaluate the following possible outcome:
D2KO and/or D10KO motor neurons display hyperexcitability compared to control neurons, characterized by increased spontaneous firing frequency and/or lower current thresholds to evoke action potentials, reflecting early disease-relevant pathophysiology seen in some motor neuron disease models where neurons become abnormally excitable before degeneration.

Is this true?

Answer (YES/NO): NO